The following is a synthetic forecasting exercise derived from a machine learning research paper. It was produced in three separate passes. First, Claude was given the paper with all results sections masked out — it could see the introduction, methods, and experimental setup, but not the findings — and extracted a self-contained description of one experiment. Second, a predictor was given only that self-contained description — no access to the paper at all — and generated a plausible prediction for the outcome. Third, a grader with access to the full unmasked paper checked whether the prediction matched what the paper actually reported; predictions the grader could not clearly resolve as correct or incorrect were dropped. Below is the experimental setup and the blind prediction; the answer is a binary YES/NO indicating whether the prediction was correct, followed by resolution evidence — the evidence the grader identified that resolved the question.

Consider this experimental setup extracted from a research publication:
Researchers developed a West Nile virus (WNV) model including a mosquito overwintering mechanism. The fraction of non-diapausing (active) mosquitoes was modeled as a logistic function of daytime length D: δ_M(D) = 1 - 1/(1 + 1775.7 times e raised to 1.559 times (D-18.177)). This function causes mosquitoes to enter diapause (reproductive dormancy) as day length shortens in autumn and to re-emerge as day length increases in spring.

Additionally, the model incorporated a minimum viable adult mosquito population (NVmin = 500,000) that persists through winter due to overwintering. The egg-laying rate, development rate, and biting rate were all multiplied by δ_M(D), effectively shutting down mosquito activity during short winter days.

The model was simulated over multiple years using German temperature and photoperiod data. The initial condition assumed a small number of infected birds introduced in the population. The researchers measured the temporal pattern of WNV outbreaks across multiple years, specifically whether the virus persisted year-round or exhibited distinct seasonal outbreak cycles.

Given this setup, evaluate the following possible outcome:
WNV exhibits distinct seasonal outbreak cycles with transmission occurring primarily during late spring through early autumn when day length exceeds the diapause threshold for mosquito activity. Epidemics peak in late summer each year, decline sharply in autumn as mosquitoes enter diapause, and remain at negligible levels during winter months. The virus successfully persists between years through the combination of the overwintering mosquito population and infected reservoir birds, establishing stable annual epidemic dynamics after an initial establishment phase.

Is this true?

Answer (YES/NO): YES